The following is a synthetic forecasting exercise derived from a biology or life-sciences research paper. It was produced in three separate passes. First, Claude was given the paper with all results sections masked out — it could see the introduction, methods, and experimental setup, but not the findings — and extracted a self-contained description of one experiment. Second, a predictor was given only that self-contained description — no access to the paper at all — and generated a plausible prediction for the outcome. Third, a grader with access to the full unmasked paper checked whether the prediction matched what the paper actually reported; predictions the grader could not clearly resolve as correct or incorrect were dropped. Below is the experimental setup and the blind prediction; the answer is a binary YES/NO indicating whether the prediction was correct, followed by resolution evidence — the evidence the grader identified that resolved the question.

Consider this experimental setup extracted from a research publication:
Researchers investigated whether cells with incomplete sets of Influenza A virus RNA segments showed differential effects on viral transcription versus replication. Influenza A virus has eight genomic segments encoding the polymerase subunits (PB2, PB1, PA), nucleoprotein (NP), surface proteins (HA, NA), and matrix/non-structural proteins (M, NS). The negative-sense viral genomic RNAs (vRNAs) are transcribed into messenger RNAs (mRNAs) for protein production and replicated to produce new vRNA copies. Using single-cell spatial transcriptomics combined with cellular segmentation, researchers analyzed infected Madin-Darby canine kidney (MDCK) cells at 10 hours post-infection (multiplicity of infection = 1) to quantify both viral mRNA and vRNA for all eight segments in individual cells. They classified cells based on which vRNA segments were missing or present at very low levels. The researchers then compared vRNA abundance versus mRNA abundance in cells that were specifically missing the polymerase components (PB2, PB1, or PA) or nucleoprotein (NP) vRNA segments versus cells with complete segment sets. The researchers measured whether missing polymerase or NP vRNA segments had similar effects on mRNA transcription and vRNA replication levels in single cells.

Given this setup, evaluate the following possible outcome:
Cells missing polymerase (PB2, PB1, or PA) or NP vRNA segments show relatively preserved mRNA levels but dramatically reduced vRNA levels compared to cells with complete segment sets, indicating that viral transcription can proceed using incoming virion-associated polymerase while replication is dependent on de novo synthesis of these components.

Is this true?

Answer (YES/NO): YES